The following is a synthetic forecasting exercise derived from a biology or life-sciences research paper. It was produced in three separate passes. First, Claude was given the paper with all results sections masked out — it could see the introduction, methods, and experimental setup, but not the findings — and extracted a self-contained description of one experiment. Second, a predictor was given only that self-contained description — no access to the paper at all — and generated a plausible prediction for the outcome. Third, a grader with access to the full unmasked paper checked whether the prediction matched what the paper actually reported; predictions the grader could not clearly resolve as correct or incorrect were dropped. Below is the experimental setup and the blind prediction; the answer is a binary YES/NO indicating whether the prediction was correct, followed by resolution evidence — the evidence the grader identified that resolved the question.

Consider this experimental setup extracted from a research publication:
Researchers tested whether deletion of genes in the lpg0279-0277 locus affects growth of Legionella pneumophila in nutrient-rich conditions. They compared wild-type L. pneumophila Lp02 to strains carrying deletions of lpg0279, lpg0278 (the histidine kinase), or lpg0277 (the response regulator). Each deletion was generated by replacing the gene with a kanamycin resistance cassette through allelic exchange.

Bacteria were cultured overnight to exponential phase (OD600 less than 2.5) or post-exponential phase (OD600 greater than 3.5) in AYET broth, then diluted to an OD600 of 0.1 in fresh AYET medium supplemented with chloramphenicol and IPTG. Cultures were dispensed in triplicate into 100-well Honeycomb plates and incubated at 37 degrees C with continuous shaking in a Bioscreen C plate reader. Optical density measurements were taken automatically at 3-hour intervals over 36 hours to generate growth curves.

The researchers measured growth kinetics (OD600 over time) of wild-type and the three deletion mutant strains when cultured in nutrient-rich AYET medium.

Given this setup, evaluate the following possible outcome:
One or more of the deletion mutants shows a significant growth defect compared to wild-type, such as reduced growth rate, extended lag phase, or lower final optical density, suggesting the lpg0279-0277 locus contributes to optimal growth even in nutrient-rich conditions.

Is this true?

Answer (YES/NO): NO